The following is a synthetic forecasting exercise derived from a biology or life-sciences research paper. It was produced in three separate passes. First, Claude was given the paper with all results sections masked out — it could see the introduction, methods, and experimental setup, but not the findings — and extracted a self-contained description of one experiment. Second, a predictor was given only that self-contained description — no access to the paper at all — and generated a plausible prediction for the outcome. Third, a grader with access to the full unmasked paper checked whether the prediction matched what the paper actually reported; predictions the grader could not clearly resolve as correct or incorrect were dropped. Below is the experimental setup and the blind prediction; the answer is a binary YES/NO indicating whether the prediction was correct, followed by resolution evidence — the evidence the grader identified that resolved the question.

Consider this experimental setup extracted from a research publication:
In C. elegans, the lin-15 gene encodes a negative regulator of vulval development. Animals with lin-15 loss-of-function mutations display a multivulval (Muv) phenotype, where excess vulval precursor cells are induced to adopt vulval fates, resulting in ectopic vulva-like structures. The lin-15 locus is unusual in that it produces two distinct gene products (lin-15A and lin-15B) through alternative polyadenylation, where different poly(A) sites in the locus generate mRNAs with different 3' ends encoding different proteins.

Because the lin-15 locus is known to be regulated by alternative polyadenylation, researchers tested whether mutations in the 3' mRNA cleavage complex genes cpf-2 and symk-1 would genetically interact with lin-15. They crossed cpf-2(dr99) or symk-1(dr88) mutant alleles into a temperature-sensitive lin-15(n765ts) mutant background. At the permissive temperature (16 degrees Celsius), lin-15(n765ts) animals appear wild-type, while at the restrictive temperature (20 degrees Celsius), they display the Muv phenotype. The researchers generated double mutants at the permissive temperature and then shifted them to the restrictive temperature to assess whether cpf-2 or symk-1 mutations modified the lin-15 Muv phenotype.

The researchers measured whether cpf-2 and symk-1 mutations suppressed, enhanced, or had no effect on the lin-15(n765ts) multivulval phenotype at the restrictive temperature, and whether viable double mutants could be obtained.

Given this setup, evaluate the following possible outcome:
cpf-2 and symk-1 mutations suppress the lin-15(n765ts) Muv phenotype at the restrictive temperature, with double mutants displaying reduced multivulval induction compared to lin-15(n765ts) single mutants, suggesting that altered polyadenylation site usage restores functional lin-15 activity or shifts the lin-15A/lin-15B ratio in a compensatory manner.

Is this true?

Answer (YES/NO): NO